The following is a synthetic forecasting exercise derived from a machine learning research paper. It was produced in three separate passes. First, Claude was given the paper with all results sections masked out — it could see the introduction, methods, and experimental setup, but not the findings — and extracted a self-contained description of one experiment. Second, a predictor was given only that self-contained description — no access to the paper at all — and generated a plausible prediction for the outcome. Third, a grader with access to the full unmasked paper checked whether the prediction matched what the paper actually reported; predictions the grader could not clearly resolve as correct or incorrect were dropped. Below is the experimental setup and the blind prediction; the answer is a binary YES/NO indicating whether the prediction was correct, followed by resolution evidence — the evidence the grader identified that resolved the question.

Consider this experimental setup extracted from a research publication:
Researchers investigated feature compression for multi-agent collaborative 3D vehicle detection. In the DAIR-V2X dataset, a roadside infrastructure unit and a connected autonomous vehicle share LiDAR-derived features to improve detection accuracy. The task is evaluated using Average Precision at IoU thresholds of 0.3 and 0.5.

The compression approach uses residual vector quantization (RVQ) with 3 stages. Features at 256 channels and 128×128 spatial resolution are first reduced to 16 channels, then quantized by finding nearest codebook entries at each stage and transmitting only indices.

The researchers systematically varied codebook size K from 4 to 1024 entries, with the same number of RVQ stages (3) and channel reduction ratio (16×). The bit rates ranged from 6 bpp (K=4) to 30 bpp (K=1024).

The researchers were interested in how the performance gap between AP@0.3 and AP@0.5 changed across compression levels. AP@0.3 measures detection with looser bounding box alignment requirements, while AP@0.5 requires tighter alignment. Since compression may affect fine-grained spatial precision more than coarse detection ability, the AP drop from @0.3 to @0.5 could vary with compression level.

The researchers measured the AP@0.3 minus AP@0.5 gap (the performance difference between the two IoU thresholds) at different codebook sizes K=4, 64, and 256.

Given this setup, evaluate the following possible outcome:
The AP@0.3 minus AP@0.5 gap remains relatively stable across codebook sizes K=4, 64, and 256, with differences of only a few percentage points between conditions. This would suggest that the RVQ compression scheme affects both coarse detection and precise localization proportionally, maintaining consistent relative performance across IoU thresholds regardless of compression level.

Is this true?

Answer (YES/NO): NO